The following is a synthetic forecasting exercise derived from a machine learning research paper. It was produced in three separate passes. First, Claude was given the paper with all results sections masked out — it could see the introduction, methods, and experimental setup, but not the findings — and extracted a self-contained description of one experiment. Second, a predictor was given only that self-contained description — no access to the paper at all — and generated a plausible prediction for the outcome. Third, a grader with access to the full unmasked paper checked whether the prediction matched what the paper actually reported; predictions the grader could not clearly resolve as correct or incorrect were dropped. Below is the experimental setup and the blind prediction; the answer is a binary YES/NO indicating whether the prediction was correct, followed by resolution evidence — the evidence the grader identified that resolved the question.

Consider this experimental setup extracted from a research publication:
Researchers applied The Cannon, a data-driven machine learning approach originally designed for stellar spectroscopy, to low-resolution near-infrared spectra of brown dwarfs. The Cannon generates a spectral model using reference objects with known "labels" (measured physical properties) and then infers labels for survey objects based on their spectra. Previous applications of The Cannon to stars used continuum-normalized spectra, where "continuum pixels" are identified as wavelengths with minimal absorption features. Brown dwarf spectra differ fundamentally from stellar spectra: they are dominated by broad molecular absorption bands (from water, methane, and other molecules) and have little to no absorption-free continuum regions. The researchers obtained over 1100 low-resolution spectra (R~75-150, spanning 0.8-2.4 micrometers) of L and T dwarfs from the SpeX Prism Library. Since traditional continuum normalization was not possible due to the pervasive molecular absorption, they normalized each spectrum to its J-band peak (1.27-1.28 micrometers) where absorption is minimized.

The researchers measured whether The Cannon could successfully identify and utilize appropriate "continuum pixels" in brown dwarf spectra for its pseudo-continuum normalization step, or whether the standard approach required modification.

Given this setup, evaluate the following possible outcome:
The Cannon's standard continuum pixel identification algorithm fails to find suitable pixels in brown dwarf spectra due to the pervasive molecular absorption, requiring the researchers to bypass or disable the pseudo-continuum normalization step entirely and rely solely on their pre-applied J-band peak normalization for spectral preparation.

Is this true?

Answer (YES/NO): NO